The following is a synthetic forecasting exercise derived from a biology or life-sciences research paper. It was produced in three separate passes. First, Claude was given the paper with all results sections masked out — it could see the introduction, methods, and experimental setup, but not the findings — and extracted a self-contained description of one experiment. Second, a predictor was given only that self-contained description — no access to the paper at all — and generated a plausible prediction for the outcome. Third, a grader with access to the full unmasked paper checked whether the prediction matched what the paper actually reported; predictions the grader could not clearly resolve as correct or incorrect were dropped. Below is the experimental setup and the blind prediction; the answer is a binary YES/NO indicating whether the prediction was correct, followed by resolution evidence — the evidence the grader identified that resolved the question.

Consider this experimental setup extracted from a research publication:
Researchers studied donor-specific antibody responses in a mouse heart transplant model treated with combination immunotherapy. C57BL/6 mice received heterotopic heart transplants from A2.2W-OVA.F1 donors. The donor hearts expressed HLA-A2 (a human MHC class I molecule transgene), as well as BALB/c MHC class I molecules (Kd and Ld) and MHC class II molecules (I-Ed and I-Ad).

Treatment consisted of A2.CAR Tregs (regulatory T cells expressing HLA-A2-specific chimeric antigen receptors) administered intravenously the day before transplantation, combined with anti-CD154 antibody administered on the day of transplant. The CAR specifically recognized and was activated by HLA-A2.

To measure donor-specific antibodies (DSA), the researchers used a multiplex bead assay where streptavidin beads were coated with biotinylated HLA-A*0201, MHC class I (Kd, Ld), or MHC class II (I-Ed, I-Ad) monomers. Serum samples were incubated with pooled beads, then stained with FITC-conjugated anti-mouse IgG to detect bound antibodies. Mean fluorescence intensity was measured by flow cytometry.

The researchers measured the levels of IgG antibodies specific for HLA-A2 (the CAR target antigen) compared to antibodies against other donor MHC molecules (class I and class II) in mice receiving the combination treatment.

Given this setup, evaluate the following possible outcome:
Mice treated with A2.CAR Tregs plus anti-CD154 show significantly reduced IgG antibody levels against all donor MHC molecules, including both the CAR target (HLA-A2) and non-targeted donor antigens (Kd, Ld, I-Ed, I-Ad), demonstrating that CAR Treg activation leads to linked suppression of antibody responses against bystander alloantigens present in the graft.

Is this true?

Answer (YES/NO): YES